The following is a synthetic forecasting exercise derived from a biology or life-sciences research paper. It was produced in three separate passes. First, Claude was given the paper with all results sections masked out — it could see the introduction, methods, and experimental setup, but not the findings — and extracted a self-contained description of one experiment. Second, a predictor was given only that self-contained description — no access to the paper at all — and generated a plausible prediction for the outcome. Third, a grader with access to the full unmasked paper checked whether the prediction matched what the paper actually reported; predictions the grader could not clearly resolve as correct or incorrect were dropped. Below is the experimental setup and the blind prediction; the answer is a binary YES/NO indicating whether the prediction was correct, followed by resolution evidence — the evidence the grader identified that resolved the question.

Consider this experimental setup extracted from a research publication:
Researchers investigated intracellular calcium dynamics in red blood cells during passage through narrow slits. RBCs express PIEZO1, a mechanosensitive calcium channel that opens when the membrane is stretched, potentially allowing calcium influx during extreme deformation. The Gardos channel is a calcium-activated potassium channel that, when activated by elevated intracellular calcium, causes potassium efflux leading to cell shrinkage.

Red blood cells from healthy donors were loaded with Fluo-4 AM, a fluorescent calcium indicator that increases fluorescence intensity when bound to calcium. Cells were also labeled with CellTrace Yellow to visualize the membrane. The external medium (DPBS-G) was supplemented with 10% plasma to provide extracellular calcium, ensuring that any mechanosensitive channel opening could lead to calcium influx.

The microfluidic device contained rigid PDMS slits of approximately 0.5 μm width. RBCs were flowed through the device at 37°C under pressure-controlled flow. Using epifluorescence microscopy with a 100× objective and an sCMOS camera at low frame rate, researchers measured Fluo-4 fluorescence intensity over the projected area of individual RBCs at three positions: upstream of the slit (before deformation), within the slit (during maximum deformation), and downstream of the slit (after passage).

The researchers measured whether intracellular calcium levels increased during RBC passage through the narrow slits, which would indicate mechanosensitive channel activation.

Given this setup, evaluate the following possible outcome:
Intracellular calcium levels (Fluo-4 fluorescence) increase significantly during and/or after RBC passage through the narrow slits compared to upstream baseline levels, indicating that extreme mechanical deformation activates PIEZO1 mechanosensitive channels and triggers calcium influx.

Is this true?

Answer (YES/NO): NO